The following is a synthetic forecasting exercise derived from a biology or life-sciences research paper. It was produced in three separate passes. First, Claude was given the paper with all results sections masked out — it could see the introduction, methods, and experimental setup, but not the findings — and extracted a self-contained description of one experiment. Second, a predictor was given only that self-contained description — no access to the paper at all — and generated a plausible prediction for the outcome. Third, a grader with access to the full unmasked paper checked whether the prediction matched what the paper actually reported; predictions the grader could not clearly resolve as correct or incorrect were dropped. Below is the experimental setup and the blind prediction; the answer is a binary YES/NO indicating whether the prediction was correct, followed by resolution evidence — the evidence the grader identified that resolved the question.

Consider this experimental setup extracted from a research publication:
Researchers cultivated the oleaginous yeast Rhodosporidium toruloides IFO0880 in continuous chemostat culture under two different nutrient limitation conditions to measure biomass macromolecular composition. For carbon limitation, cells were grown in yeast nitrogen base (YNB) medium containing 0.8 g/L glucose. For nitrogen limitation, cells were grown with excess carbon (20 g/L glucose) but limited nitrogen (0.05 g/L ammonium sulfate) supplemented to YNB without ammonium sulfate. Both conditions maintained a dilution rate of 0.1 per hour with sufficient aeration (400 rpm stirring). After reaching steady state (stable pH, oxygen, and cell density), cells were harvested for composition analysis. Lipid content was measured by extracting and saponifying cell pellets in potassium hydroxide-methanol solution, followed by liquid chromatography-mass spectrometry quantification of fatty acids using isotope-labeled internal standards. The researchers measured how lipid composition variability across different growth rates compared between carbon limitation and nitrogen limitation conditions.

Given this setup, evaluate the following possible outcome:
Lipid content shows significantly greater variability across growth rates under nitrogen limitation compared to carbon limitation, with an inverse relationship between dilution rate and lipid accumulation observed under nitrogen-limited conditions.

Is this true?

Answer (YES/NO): NO